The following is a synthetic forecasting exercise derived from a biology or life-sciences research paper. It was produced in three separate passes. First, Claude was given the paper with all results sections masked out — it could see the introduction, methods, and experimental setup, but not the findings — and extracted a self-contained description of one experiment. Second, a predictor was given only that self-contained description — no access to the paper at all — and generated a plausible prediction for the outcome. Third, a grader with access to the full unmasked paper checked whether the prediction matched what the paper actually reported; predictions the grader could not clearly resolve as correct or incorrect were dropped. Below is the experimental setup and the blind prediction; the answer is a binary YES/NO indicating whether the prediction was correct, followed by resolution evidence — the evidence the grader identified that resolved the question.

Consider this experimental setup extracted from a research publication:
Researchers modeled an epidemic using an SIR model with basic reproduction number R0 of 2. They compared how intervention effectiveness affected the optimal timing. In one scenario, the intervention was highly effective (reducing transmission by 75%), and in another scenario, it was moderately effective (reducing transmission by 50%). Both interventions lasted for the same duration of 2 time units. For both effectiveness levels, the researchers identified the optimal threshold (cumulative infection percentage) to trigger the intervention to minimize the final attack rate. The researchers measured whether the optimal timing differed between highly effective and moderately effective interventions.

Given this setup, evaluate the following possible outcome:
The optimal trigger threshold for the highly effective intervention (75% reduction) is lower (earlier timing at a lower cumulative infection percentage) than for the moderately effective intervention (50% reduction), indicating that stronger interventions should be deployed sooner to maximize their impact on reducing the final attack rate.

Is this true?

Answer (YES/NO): NO